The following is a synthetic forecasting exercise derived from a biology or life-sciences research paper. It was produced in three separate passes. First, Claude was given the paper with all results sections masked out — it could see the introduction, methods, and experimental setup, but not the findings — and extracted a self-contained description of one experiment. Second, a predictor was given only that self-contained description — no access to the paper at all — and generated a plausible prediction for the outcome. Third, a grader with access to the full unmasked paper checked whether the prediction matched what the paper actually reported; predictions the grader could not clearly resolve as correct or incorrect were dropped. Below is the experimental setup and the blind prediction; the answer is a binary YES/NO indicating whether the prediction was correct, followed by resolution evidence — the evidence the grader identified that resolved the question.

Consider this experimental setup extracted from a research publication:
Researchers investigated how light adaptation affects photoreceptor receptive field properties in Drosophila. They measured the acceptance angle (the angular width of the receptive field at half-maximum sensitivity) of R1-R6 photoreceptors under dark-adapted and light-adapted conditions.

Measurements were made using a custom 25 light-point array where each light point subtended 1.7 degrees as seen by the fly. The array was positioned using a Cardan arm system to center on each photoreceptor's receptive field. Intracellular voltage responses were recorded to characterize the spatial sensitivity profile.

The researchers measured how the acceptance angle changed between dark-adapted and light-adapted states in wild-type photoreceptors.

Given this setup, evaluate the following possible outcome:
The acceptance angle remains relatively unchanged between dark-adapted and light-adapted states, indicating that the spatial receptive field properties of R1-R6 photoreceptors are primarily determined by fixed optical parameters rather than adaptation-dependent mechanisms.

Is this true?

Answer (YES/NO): NO